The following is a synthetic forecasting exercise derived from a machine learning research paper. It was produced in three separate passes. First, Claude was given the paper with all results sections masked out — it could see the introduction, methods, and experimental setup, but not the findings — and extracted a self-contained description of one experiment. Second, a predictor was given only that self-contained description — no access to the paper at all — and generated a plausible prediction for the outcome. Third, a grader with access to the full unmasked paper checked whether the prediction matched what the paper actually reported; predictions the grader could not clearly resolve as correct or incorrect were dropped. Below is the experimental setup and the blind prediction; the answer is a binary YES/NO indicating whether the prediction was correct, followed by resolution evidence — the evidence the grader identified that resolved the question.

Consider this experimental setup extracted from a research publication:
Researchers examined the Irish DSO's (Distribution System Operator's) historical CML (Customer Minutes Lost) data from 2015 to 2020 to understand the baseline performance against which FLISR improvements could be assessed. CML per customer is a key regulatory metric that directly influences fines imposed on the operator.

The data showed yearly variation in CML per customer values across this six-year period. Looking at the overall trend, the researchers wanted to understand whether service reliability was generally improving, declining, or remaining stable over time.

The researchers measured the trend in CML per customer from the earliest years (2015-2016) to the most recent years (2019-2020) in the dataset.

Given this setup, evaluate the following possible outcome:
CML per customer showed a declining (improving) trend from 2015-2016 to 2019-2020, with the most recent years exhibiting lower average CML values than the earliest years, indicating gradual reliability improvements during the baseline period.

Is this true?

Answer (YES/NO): NO